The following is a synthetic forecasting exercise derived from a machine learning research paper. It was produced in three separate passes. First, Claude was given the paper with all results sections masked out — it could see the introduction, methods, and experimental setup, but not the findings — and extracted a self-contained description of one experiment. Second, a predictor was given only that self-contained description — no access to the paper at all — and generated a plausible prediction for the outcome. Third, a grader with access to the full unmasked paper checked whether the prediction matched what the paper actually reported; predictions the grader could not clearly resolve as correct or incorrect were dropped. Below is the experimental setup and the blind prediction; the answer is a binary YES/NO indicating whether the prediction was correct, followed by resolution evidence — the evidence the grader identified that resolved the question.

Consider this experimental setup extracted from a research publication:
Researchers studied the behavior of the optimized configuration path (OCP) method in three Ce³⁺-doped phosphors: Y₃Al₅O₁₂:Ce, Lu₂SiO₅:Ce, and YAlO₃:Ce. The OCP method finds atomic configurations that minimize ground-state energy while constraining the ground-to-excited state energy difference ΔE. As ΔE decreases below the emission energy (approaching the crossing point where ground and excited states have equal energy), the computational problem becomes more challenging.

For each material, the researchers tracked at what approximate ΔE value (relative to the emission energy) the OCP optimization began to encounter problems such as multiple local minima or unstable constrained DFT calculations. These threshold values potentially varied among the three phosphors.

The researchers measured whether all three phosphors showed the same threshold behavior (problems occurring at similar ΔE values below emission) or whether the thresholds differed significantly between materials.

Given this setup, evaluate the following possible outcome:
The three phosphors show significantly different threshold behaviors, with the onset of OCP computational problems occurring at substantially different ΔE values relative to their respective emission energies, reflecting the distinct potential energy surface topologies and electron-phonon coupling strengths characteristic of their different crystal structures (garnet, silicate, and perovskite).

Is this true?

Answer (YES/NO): NO